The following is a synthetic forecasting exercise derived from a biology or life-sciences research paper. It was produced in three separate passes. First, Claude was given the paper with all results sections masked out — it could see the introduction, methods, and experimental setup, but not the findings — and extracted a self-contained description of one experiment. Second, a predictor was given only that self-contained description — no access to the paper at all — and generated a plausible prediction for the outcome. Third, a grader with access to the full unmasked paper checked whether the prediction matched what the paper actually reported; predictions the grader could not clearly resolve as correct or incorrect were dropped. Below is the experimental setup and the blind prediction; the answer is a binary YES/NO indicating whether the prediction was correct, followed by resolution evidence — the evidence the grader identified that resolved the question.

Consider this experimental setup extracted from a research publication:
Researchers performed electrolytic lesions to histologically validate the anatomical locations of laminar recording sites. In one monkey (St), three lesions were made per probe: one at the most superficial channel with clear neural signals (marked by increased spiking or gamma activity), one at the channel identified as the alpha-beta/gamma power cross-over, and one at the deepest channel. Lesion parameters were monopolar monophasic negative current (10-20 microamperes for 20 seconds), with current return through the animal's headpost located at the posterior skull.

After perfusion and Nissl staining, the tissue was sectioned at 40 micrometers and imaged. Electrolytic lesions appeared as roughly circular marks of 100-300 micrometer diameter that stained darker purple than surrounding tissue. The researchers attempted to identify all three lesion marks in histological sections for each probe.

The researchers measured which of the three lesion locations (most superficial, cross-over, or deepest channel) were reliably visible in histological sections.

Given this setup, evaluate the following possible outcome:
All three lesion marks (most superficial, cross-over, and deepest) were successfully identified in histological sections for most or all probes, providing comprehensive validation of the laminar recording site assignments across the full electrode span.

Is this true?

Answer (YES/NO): NO